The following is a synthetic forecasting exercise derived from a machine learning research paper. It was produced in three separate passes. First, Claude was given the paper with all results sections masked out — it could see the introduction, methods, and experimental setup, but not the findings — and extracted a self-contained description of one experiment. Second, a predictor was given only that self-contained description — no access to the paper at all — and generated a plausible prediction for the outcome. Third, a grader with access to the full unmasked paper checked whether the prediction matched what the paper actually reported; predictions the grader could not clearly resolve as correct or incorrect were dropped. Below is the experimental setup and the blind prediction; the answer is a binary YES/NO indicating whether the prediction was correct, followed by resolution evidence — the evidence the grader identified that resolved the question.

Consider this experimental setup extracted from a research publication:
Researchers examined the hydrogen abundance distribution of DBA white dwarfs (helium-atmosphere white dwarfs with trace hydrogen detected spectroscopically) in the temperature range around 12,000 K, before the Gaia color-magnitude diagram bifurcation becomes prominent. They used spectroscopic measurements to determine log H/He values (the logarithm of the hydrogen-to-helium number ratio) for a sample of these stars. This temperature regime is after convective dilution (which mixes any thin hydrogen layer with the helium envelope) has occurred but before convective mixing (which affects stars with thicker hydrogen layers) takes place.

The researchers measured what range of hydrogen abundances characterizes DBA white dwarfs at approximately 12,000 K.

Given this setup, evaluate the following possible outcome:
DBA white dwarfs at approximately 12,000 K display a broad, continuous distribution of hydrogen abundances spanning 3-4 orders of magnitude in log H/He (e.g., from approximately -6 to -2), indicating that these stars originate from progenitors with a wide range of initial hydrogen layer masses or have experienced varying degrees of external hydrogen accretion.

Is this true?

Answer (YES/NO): NO